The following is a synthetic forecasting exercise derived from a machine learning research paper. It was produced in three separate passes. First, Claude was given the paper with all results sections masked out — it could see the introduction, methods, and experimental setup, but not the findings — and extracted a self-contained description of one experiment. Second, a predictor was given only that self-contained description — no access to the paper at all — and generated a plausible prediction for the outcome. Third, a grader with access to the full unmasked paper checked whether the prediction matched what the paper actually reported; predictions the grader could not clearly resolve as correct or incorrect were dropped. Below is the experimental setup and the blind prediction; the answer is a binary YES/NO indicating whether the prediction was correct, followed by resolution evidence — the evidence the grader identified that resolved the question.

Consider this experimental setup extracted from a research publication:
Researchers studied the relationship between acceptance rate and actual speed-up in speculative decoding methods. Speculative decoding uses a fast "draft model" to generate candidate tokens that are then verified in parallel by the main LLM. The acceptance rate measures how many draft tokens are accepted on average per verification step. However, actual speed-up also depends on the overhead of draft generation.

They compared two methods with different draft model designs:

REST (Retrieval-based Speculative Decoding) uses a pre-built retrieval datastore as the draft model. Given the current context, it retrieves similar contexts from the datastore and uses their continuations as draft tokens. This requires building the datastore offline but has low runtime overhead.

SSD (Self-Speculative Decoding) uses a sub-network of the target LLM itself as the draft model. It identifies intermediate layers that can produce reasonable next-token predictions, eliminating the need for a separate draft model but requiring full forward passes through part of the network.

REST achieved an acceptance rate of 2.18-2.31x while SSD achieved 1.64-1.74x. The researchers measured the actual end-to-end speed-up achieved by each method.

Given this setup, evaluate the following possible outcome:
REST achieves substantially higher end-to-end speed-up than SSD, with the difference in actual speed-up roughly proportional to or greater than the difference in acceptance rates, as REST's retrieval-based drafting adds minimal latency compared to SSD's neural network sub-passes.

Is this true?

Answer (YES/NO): YES